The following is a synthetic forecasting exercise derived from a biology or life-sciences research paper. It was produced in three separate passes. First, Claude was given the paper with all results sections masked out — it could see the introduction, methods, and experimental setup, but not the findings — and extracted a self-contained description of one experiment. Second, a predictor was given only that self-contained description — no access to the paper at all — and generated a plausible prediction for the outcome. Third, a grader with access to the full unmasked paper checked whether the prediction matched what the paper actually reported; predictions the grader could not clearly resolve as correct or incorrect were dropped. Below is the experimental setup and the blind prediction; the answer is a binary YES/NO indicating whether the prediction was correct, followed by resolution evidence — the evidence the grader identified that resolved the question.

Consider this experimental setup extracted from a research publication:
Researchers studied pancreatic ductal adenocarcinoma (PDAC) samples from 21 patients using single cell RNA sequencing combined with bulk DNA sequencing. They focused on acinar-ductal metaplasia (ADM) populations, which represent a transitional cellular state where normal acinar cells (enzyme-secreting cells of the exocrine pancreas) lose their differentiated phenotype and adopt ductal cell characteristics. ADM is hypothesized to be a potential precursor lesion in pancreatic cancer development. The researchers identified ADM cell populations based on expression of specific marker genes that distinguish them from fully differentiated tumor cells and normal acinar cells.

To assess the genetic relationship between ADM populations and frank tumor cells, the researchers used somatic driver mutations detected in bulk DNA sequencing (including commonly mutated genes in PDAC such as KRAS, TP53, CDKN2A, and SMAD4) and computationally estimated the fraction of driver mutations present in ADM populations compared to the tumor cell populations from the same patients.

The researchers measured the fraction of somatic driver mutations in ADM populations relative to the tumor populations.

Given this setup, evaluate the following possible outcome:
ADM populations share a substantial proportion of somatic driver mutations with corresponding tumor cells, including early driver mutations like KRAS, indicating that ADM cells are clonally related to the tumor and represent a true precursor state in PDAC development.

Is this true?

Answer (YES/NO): YES